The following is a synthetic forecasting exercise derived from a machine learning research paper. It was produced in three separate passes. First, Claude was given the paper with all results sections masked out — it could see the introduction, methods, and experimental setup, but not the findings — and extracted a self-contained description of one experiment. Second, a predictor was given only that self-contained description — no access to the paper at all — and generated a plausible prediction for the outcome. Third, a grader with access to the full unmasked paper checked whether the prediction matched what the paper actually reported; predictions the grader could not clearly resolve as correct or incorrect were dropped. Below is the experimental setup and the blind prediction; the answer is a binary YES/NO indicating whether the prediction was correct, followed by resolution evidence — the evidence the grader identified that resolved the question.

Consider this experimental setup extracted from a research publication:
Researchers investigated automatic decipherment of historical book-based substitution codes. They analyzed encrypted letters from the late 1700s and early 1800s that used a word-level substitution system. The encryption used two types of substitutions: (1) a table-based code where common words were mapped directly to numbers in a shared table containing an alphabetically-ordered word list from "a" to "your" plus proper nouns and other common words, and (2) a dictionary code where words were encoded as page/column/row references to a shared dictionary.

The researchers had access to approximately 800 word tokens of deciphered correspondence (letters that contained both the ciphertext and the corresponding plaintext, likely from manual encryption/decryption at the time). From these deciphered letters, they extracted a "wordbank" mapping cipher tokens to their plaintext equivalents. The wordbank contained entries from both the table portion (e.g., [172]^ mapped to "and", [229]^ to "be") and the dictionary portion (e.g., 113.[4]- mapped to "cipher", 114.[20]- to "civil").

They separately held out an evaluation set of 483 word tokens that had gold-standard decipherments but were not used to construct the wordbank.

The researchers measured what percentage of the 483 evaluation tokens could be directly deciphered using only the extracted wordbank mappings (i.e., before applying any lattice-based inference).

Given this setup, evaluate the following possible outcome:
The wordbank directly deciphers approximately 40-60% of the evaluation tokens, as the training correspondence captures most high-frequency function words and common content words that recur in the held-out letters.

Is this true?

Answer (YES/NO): YES